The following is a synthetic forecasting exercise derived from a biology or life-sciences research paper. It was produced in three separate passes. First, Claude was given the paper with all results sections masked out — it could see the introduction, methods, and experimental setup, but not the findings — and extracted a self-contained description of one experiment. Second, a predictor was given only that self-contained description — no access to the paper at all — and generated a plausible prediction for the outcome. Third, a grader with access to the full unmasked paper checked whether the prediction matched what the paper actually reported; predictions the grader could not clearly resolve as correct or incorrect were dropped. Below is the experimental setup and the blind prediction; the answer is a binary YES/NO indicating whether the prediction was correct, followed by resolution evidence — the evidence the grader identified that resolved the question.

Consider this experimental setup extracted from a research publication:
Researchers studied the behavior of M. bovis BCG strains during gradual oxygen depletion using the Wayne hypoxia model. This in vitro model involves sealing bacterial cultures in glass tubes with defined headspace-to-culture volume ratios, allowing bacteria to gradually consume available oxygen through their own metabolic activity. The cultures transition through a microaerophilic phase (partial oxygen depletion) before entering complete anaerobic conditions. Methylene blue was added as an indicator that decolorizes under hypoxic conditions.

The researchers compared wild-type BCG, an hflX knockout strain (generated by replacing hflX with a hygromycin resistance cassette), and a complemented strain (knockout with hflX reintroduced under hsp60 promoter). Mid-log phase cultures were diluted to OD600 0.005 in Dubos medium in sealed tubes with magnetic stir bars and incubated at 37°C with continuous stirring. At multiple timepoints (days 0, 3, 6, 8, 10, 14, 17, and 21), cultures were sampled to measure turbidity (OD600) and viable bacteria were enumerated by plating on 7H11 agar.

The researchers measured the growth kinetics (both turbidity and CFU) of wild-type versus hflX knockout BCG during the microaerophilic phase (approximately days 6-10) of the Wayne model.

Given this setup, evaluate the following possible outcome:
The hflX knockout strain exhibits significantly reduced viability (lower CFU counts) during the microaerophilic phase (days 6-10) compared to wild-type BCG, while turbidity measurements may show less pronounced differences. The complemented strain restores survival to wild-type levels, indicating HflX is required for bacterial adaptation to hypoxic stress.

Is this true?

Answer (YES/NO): NO